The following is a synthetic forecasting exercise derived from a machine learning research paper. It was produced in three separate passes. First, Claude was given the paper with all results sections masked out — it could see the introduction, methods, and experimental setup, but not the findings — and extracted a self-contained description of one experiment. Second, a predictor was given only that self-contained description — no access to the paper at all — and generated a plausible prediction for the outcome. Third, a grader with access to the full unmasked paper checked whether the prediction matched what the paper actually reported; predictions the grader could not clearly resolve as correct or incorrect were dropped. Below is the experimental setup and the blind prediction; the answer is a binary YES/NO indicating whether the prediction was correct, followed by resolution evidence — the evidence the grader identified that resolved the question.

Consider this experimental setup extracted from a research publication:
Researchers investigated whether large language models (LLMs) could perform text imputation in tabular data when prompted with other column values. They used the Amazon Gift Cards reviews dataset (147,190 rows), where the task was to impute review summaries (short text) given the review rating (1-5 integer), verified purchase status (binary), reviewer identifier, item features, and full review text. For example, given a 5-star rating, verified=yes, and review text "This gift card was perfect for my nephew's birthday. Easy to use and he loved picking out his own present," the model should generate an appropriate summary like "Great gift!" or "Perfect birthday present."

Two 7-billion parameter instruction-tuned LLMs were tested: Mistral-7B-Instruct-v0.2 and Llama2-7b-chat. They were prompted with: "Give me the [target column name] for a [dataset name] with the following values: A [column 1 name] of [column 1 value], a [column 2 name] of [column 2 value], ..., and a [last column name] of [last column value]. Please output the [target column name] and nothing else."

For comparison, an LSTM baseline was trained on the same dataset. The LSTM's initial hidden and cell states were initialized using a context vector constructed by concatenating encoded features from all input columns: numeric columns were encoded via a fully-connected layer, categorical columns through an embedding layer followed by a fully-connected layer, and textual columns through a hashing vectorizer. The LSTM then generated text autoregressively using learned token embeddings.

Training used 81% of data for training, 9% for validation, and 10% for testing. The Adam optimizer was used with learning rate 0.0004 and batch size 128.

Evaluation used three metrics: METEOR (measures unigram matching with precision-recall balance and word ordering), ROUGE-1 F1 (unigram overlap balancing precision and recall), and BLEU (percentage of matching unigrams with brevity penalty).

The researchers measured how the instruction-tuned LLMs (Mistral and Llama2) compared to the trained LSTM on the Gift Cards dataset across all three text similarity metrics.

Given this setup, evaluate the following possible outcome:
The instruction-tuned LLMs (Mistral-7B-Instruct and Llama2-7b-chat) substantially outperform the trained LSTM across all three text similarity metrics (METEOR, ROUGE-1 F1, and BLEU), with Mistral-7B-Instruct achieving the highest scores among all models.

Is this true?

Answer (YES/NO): NO